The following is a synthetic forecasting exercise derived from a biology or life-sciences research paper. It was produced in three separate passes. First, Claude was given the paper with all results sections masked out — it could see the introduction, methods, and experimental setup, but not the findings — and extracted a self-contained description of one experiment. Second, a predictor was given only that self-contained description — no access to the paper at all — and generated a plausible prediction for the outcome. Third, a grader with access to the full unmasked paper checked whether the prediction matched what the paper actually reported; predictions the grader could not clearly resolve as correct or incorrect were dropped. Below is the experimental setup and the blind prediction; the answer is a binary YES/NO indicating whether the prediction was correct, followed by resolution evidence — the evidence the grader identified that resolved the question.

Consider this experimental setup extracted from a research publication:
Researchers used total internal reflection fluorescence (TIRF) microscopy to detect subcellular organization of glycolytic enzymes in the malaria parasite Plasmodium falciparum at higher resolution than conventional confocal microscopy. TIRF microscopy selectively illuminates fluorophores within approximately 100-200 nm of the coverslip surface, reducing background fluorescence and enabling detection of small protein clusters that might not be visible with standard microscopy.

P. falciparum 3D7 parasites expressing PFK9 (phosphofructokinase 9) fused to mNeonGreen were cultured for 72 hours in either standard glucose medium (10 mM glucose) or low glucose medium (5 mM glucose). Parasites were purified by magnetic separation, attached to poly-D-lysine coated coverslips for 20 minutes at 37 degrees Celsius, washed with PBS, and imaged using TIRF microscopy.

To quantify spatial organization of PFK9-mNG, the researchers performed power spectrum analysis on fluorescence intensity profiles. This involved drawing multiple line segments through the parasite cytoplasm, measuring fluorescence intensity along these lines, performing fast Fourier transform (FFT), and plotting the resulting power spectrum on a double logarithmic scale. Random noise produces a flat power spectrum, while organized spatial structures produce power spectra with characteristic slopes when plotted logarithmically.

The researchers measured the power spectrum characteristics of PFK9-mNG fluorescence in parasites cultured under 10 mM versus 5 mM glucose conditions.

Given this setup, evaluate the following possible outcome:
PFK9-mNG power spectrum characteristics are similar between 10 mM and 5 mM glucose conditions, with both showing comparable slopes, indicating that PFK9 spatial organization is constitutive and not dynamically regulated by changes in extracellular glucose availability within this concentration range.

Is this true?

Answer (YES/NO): NO